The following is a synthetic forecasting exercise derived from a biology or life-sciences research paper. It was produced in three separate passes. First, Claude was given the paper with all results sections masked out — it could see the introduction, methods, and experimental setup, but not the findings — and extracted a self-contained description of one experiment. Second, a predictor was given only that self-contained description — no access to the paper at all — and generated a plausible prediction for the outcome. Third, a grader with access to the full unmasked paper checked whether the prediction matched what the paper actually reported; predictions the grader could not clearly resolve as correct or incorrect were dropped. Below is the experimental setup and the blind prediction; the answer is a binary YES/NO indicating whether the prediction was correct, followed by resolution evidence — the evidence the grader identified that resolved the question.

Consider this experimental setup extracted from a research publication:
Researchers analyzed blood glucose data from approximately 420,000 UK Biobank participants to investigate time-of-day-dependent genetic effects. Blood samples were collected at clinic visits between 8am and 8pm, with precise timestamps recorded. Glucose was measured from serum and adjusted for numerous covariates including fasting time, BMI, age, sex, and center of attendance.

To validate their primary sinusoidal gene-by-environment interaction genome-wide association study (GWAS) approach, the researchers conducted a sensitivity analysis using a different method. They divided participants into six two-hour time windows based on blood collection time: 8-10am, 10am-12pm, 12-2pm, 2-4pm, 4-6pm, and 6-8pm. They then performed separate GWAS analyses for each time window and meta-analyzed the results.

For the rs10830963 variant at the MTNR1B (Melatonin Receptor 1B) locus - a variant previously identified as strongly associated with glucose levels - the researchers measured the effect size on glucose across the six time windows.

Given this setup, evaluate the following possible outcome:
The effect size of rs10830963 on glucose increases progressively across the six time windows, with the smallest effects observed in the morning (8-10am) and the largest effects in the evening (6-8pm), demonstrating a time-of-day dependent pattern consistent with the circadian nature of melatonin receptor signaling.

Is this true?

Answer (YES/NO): NO